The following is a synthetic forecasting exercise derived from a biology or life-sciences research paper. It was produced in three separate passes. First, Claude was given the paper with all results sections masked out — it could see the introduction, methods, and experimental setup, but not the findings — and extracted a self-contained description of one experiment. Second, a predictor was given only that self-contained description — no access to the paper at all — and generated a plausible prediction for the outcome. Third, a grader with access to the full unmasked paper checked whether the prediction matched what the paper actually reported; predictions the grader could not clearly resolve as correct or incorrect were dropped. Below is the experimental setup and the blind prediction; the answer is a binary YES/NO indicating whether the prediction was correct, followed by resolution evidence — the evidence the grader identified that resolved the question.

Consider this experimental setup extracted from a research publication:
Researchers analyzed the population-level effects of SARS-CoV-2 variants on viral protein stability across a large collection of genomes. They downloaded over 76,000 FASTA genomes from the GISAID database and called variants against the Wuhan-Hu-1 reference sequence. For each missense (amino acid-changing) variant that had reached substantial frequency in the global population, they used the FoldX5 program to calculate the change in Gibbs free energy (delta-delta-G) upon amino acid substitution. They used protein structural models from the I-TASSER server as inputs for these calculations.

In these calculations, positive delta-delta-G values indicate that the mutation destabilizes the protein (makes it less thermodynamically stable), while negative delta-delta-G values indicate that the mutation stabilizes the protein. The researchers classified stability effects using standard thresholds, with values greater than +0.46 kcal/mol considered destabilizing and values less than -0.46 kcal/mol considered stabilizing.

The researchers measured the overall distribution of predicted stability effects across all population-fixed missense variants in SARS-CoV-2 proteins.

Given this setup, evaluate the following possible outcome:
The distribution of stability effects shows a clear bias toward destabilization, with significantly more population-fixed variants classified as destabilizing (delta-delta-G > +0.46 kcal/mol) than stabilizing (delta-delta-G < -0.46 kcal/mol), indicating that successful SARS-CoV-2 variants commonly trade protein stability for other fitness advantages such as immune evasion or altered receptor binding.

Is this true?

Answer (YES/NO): YES